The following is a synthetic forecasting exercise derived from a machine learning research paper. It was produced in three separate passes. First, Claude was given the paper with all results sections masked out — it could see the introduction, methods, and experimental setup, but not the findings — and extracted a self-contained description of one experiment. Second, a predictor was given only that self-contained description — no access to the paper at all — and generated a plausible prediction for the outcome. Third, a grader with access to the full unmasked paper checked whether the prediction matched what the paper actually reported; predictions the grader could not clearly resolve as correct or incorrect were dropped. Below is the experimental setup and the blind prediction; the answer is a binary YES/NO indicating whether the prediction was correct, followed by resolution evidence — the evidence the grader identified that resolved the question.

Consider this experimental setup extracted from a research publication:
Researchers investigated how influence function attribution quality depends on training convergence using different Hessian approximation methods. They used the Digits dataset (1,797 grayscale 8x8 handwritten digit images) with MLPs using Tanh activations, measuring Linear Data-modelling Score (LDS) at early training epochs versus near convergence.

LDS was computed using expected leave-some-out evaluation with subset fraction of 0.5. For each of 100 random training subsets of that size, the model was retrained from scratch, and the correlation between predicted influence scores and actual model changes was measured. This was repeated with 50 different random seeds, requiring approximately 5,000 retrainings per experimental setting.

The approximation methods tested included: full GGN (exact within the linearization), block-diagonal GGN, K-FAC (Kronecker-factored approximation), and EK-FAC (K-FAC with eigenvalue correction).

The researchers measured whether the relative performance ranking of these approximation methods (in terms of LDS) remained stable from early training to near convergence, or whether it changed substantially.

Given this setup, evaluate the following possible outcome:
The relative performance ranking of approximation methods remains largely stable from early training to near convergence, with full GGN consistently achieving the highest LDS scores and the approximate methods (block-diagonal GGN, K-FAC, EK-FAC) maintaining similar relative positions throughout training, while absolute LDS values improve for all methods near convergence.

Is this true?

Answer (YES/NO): YES